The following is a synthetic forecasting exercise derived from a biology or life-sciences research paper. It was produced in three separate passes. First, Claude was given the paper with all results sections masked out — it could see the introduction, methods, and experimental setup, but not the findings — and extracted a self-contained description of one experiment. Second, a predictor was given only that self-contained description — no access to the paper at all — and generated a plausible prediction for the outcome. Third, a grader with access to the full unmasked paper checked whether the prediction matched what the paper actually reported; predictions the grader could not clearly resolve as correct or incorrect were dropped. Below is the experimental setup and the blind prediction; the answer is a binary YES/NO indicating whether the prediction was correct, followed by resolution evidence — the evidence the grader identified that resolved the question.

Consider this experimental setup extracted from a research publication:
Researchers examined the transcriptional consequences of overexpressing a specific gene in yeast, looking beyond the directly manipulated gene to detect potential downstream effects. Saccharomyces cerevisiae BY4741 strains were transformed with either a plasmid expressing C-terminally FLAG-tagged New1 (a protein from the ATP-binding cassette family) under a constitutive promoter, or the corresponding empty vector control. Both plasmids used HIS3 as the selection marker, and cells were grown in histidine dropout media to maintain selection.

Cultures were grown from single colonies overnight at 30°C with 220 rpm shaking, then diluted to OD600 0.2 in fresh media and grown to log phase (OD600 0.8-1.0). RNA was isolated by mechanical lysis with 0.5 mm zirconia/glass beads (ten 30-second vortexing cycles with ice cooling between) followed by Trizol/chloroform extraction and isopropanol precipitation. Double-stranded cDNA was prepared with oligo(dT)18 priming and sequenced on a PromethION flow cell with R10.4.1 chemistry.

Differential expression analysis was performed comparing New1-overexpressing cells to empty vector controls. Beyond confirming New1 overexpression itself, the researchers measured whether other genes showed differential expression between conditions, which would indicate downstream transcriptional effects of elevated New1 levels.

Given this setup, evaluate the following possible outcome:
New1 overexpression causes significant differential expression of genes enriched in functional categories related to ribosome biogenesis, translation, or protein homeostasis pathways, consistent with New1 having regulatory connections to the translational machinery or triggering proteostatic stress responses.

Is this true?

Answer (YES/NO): NO